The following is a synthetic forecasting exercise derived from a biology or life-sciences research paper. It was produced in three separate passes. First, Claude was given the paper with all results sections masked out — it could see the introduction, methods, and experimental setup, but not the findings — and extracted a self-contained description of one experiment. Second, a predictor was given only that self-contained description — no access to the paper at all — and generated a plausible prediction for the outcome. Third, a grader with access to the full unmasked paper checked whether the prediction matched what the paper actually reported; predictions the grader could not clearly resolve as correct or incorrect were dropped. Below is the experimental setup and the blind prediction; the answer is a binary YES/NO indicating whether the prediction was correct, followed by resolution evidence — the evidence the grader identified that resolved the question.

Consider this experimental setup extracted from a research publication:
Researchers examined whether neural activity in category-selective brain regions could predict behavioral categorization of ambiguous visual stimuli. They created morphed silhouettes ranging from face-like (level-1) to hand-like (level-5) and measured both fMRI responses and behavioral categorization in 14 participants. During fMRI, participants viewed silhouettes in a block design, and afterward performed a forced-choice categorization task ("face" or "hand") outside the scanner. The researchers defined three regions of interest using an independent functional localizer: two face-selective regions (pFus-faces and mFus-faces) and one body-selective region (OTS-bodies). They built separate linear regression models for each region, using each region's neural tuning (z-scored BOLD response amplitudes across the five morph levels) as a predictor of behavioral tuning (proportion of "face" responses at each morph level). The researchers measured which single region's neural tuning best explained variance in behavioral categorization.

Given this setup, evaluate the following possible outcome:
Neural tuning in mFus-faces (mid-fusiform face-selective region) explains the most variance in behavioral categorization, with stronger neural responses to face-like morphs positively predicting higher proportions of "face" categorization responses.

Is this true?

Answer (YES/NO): NO